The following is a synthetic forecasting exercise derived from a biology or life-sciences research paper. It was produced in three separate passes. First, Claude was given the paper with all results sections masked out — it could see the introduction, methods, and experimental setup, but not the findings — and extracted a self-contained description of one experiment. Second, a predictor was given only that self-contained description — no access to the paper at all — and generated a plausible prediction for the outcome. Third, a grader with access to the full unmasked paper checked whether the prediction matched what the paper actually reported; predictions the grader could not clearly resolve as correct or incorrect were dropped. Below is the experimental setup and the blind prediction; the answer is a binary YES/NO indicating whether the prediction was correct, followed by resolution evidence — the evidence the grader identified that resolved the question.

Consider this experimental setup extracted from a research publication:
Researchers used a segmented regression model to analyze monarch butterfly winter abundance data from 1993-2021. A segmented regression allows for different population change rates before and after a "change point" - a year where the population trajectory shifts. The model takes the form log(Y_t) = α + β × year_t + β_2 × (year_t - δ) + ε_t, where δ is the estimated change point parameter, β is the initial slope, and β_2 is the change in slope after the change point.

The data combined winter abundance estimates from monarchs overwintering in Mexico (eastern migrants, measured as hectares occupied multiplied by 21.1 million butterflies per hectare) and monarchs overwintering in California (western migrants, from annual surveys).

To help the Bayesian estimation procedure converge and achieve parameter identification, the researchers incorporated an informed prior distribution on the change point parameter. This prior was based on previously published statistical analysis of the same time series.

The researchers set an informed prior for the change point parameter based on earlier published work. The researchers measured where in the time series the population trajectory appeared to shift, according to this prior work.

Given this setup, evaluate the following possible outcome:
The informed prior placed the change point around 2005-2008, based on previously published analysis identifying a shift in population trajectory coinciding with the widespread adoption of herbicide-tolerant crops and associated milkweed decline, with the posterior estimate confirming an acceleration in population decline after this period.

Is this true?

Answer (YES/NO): NO